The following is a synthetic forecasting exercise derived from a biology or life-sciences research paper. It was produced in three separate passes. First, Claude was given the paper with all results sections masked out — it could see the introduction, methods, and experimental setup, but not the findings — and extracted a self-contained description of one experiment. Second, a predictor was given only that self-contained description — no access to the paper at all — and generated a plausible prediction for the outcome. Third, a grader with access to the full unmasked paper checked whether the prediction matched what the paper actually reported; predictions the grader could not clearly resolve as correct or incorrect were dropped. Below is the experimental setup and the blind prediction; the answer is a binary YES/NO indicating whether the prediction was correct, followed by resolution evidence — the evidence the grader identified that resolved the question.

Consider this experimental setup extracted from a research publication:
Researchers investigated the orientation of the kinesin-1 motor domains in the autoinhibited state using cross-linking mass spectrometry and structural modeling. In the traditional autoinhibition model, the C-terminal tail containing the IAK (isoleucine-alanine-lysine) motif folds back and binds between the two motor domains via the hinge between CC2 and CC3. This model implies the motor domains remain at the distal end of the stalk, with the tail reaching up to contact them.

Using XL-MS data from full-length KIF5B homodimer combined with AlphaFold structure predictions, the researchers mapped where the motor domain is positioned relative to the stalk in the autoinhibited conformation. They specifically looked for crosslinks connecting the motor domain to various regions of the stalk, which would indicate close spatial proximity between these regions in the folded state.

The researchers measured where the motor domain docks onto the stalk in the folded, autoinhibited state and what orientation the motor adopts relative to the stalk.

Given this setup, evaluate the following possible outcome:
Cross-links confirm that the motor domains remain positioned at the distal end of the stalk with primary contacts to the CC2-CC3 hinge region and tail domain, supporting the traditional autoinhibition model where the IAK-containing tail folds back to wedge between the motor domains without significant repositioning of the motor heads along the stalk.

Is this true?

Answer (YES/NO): NO